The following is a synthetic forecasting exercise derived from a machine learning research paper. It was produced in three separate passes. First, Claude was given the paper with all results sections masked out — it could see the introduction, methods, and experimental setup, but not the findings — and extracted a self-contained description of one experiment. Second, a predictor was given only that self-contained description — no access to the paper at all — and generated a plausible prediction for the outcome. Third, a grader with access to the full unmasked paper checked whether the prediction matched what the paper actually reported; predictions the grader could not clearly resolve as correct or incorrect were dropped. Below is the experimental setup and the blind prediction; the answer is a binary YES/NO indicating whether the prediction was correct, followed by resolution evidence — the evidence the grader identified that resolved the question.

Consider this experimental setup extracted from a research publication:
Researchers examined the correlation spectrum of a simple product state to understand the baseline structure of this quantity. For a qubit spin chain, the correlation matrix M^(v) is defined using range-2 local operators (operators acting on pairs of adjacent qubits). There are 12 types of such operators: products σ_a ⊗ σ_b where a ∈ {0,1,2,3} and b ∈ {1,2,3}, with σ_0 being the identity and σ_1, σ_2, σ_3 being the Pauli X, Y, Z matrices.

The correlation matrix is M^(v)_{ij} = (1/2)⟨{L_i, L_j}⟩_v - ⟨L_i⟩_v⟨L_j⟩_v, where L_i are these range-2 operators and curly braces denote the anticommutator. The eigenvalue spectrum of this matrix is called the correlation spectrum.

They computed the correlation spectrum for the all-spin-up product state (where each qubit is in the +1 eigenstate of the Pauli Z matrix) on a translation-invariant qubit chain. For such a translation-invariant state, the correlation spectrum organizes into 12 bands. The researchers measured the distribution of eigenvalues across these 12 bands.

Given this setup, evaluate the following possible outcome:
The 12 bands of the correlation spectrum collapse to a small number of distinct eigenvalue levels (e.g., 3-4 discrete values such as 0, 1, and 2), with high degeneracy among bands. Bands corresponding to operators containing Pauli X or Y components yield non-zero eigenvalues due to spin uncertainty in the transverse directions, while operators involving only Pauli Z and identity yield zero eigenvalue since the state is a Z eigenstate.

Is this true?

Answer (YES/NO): NO